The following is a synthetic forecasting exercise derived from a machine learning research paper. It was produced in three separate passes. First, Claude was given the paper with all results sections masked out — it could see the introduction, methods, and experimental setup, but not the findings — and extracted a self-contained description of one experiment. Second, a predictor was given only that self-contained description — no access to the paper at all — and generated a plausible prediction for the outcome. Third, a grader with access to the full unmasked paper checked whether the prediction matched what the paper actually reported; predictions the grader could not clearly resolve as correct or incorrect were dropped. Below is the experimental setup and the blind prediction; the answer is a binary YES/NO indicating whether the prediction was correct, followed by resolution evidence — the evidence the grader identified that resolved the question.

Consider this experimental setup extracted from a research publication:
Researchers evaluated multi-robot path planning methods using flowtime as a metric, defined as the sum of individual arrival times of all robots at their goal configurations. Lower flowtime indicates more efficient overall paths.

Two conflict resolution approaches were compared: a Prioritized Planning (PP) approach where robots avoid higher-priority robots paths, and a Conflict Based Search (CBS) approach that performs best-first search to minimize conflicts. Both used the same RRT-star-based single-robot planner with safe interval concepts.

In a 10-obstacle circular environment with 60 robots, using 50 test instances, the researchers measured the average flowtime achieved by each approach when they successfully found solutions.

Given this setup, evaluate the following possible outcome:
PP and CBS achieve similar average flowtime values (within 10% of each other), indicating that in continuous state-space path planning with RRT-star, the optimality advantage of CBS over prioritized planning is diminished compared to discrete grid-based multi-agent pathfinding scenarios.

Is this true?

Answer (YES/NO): YES